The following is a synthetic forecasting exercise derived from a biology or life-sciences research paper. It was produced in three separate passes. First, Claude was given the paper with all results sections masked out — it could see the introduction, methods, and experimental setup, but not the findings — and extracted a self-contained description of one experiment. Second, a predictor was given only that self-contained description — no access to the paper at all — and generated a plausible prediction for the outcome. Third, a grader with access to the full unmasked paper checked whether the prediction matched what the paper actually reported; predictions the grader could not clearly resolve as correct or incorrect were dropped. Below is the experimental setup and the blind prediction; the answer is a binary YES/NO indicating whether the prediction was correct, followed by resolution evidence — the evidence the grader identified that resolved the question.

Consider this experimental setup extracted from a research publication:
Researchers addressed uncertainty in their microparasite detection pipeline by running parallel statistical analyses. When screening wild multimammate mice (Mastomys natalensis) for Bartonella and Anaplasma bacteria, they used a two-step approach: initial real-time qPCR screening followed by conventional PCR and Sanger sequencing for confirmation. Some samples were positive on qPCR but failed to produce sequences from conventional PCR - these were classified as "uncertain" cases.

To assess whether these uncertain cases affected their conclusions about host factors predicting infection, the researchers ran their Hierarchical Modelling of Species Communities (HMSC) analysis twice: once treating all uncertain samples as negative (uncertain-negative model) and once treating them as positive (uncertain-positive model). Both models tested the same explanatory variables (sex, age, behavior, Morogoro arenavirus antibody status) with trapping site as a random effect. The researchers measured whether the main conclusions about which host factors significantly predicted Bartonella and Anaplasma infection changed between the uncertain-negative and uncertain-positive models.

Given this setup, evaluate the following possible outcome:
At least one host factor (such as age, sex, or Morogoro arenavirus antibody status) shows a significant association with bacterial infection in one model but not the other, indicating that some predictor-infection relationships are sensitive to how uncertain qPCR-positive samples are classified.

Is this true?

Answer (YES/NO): YES